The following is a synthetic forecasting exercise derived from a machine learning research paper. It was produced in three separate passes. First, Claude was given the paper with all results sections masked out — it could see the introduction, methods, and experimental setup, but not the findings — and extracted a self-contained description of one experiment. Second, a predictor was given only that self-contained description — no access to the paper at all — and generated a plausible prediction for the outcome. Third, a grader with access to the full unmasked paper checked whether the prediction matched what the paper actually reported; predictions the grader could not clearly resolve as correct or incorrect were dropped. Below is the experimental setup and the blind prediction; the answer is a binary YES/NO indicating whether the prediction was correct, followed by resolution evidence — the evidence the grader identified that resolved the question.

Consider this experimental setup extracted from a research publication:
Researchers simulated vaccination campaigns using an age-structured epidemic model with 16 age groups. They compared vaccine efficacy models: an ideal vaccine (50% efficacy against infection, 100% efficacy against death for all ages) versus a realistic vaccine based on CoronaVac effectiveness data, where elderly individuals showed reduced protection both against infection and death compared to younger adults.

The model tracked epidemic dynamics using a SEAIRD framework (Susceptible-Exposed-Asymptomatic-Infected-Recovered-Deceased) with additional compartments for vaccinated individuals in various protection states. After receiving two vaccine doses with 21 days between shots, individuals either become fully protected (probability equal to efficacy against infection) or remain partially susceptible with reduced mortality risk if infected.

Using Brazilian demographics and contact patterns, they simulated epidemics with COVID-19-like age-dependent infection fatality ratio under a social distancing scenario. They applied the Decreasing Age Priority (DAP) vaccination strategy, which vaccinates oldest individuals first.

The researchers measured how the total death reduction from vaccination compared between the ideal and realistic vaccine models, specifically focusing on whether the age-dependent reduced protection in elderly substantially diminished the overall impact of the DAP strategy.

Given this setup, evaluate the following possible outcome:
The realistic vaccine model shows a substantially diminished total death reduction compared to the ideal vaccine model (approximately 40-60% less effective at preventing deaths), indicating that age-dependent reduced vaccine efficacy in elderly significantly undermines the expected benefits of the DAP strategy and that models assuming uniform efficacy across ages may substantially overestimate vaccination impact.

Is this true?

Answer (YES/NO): NO